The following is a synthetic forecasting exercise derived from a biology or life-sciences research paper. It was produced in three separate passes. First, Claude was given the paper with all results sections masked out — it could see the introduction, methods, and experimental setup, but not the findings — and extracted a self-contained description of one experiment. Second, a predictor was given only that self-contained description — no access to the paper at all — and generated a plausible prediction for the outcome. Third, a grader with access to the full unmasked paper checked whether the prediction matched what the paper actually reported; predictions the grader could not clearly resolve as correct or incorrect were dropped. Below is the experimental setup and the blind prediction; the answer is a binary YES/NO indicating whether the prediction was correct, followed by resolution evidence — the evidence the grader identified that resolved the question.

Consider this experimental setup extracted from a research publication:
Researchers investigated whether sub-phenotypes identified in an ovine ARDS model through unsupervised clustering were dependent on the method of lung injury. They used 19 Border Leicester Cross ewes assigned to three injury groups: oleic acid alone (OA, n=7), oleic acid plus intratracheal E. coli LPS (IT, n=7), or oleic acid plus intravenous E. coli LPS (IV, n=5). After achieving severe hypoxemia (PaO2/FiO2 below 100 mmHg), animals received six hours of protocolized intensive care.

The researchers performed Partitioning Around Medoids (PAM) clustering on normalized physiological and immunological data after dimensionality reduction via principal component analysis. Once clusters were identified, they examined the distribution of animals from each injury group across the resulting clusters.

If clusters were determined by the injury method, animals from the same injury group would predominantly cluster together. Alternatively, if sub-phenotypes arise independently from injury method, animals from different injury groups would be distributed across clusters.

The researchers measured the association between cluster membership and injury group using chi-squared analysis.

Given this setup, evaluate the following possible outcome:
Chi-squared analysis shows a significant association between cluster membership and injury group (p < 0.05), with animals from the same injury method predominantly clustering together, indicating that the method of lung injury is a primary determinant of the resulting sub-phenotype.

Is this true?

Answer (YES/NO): YES